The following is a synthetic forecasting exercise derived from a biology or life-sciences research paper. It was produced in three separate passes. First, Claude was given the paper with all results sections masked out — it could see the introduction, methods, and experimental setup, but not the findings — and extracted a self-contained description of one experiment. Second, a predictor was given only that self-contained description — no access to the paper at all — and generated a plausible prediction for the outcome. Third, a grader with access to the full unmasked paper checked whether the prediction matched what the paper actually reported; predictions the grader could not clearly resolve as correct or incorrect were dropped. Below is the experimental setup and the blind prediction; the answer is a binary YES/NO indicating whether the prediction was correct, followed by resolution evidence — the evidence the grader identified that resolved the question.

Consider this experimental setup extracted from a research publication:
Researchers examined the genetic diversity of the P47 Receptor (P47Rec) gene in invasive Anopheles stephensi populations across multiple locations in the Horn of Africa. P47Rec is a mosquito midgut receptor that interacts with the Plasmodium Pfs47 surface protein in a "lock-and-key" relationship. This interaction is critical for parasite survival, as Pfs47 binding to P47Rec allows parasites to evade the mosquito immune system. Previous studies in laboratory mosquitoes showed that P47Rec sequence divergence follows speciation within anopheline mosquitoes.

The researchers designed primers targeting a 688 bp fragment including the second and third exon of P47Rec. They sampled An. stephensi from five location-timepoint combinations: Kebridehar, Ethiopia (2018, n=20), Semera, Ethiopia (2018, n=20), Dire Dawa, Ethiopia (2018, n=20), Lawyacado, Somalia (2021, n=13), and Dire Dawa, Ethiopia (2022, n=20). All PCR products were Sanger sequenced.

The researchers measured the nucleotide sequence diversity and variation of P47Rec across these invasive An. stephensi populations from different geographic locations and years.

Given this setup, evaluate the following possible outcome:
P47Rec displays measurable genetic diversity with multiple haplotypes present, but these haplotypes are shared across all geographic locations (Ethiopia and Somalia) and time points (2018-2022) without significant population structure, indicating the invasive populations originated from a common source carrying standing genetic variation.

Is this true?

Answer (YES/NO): NO